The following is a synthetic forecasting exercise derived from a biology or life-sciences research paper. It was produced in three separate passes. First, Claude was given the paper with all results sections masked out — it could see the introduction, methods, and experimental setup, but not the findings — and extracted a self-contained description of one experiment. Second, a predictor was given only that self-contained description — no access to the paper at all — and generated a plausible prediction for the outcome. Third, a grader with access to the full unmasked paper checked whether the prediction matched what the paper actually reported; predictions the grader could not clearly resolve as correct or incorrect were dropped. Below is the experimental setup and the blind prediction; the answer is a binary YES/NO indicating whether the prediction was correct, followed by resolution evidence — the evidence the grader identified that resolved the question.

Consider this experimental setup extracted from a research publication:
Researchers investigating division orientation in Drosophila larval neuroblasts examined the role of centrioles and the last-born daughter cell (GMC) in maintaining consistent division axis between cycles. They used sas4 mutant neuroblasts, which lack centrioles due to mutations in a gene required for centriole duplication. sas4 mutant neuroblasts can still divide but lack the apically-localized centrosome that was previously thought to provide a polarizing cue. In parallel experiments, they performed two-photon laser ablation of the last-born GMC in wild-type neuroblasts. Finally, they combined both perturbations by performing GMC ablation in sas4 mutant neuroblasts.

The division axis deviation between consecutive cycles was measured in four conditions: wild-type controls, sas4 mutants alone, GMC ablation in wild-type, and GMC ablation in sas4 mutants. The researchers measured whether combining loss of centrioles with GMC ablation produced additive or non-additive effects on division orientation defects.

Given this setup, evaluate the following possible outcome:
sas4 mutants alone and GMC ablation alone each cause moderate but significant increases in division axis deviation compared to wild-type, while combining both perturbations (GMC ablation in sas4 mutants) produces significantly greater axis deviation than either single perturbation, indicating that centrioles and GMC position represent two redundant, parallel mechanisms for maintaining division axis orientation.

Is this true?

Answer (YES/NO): YES